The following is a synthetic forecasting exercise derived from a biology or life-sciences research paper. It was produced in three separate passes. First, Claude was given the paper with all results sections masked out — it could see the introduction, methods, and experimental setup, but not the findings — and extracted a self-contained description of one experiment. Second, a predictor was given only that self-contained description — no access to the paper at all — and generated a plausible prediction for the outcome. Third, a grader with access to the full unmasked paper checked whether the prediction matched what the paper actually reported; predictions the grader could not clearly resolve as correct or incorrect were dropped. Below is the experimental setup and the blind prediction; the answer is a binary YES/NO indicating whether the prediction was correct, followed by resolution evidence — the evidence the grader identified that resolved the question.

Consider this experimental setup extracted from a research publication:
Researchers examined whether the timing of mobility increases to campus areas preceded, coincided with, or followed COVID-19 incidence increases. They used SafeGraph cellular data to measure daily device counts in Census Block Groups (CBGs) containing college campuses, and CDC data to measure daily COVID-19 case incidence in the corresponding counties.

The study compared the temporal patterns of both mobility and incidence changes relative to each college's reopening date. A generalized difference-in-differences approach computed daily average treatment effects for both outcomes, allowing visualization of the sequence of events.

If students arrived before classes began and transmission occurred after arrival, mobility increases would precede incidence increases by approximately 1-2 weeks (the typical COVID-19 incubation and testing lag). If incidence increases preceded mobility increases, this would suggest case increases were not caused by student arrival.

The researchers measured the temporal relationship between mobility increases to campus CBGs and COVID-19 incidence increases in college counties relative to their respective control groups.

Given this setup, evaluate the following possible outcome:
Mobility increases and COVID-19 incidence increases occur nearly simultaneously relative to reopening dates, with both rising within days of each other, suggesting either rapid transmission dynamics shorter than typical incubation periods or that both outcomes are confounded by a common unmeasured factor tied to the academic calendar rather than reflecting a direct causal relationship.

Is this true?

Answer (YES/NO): NO